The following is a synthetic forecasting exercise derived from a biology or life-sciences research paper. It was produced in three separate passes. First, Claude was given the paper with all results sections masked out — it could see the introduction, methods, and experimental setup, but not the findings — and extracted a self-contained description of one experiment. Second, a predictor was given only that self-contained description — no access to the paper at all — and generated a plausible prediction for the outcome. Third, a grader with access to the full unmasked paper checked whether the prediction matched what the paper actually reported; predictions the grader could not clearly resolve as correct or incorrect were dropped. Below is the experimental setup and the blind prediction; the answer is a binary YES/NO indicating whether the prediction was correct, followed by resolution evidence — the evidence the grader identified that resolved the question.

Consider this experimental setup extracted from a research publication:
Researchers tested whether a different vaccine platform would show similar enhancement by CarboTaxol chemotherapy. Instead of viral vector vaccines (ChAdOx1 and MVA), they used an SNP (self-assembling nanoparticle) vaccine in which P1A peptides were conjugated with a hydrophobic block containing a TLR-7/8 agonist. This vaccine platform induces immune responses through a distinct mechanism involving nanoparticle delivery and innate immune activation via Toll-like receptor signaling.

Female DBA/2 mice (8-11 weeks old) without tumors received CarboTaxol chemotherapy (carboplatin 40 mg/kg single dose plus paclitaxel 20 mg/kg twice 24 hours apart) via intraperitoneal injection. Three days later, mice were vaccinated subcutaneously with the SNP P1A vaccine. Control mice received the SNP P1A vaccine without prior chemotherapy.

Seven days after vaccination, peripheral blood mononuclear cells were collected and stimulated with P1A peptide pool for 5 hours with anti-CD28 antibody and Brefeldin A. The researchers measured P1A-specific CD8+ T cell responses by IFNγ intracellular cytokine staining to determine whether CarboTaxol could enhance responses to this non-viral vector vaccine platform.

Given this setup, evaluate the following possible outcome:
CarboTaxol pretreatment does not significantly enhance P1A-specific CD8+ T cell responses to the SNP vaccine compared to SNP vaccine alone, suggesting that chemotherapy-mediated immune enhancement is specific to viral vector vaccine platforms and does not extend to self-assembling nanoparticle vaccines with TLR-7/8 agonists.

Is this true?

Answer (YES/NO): NO